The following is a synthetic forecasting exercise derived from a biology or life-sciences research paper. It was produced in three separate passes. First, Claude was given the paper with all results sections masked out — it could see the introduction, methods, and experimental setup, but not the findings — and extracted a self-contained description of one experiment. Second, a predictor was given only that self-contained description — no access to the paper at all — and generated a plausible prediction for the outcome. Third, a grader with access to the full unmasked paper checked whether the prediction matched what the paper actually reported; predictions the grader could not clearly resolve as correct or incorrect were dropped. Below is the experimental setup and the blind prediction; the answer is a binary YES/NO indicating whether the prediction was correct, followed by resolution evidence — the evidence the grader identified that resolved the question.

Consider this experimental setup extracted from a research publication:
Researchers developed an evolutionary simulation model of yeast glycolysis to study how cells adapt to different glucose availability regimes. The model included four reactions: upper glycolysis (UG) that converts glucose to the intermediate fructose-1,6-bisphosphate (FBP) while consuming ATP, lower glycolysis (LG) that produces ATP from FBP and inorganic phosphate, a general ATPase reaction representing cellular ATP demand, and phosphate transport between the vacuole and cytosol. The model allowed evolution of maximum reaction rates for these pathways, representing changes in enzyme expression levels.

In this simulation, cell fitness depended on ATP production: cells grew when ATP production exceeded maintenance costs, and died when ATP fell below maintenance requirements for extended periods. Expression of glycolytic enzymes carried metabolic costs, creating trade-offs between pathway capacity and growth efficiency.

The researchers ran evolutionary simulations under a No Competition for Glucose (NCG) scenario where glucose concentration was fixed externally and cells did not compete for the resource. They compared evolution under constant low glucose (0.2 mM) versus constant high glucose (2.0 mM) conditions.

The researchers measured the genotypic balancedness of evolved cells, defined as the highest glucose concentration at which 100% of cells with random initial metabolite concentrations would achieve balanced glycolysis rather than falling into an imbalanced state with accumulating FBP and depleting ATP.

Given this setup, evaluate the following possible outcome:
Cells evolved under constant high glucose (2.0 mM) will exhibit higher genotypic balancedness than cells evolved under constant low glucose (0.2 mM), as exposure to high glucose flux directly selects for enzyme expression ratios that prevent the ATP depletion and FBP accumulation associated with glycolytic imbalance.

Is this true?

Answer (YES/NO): YES